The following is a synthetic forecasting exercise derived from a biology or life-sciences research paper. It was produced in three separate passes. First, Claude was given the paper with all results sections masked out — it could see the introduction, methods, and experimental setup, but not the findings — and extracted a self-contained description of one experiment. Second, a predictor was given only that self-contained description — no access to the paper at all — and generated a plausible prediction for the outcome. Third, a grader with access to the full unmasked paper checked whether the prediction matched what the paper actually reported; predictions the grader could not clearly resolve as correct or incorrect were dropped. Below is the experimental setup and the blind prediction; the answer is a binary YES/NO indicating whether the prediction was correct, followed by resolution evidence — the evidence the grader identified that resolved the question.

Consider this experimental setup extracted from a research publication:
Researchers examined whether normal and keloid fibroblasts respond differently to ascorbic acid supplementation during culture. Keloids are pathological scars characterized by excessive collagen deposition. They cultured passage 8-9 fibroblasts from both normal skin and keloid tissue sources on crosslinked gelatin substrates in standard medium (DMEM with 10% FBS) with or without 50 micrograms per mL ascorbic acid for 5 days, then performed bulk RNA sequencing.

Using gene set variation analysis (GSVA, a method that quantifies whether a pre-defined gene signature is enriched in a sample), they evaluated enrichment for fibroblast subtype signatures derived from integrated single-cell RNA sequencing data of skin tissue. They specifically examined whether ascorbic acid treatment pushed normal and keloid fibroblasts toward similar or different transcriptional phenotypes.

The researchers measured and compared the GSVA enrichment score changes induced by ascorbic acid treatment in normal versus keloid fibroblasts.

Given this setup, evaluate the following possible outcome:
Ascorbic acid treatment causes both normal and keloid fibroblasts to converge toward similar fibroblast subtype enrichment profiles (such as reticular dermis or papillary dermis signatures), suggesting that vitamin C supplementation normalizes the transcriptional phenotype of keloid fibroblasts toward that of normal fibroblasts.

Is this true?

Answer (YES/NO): NO